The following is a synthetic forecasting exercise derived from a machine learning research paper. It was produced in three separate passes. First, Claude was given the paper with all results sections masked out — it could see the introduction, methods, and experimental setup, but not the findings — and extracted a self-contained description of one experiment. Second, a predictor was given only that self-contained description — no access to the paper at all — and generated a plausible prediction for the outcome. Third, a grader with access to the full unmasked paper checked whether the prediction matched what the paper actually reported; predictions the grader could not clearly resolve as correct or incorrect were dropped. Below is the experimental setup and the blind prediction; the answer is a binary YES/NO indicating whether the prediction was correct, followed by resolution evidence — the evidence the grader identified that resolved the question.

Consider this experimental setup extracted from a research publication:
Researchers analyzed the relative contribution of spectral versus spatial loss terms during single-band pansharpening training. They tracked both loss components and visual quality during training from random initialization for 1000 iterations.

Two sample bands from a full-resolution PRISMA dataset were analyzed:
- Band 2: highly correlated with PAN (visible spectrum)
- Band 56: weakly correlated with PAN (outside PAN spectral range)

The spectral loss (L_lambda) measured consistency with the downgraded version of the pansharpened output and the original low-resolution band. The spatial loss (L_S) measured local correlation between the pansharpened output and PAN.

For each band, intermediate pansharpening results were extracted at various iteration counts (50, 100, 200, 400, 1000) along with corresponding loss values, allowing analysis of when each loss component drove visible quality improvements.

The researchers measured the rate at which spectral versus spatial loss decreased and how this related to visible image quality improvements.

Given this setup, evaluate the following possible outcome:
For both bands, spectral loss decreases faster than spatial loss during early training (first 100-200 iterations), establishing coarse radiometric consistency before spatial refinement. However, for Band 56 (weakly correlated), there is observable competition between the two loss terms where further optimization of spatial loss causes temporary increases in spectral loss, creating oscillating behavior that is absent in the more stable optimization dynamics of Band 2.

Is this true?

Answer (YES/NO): NO